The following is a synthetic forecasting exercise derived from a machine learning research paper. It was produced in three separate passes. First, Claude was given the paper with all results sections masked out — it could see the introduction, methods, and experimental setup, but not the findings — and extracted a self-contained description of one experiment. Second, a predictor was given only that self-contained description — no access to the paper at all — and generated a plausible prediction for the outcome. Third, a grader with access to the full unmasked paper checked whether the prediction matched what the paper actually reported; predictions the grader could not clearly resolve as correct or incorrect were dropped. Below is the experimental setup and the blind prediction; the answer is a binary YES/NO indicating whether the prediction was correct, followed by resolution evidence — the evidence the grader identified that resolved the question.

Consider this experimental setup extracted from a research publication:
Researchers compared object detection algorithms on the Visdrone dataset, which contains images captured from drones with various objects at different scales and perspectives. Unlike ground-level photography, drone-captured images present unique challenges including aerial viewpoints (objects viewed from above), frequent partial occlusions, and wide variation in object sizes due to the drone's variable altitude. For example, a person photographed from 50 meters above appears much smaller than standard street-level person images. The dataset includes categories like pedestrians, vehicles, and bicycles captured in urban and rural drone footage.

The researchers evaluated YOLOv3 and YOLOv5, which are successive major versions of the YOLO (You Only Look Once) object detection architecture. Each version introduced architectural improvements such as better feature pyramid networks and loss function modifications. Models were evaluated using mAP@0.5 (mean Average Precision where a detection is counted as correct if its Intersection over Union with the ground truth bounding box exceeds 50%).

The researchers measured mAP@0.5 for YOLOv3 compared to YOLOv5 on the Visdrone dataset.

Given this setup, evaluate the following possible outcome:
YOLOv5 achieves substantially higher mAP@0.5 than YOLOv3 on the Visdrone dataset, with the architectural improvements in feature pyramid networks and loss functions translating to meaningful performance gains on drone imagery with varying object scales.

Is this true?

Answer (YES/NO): NO